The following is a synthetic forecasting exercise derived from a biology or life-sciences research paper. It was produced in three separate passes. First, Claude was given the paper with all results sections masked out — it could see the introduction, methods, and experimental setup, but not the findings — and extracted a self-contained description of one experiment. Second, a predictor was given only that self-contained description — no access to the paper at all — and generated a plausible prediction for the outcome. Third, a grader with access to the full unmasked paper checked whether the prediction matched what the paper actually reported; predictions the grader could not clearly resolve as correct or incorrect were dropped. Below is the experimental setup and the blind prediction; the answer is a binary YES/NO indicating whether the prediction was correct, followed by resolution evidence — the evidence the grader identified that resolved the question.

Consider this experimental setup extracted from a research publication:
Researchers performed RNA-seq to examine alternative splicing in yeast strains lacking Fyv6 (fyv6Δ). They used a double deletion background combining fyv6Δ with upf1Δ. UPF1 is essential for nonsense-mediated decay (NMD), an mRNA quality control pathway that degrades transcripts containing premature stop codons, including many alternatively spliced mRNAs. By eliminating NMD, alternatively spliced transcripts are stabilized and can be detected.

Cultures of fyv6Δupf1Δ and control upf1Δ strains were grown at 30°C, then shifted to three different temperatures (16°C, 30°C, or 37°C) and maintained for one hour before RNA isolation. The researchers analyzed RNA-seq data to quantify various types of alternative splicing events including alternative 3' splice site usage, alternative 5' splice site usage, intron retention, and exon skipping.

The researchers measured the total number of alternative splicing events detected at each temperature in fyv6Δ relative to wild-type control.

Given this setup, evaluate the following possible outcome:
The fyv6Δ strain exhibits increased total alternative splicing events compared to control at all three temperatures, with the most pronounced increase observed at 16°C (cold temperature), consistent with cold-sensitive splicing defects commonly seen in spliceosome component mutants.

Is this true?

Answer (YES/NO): YES